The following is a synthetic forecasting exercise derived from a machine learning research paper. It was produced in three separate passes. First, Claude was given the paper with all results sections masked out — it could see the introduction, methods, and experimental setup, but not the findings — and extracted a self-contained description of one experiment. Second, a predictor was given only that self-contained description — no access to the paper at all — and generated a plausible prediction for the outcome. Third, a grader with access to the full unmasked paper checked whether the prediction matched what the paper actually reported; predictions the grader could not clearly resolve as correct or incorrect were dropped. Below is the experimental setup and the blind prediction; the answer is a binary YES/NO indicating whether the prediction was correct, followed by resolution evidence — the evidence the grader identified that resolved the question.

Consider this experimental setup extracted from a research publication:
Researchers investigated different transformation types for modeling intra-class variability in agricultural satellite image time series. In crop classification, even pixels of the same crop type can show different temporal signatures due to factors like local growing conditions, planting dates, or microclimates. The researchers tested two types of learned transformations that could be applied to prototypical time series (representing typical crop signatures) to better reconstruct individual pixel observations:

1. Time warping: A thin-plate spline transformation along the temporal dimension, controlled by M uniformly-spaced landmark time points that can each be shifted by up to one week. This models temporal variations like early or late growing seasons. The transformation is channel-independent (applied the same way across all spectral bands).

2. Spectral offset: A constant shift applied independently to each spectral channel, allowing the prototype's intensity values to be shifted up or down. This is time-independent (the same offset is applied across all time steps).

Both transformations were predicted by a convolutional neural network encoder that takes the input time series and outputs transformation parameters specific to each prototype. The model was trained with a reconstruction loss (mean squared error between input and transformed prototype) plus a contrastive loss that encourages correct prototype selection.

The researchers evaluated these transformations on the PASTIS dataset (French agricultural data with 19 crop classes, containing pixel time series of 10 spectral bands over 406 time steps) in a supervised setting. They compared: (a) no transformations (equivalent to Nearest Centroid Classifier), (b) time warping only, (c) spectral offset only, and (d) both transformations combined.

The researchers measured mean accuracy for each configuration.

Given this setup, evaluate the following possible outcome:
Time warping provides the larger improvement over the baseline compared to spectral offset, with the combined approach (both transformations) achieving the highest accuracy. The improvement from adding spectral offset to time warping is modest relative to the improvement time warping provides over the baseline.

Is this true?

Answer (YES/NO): NO